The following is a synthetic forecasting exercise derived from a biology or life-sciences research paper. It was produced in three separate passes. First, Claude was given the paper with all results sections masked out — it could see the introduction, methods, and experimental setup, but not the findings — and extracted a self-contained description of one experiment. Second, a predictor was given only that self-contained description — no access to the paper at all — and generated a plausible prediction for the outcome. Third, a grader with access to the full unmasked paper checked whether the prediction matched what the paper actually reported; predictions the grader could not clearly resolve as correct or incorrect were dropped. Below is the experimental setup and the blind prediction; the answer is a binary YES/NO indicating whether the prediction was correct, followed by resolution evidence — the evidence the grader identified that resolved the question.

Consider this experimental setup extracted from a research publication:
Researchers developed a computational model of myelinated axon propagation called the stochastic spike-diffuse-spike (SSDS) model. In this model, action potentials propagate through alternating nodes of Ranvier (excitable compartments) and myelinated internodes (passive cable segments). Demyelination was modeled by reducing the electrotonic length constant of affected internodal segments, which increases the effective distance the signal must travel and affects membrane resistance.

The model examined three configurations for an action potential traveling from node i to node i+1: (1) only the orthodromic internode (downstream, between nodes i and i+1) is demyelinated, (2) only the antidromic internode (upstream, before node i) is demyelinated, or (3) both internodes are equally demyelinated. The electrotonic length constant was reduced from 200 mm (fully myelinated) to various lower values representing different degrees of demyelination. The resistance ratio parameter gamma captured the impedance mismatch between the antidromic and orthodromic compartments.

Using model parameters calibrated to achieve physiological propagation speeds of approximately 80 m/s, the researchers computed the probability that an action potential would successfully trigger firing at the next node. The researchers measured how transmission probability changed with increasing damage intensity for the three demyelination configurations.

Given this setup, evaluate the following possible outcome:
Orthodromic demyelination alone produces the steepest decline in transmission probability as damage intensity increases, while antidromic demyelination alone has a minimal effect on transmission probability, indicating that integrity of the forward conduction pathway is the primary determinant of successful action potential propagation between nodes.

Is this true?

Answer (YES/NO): NO